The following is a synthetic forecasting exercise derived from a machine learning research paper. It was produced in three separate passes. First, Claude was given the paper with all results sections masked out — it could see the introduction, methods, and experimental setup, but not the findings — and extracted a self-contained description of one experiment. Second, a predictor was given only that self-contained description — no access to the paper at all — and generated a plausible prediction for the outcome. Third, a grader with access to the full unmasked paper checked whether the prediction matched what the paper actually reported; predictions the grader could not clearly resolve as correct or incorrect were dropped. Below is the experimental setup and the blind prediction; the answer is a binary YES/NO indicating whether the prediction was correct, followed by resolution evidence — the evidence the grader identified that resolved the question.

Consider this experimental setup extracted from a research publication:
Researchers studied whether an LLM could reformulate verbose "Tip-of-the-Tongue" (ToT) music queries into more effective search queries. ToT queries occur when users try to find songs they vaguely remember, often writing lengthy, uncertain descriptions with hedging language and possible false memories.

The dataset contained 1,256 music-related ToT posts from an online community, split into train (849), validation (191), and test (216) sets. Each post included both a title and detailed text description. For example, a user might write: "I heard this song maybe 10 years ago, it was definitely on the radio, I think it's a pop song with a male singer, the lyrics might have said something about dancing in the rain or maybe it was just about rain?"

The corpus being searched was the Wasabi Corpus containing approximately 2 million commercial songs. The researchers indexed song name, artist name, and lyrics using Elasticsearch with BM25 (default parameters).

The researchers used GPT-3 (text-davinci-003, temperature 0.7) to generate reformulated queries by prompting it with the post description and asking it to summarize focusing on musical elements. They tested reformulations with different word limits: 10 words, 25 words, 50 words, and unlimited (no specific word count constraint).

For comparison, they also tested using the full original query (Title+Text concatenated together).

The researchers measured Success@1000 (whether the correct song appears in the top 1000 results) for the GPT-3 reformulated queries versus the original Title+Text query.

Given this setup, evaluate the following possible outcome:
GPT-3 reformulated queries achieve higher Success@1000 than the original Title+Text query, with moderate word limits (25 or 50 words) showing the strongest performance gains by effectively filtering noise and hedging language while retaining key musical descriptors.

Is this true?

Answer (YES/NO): NO